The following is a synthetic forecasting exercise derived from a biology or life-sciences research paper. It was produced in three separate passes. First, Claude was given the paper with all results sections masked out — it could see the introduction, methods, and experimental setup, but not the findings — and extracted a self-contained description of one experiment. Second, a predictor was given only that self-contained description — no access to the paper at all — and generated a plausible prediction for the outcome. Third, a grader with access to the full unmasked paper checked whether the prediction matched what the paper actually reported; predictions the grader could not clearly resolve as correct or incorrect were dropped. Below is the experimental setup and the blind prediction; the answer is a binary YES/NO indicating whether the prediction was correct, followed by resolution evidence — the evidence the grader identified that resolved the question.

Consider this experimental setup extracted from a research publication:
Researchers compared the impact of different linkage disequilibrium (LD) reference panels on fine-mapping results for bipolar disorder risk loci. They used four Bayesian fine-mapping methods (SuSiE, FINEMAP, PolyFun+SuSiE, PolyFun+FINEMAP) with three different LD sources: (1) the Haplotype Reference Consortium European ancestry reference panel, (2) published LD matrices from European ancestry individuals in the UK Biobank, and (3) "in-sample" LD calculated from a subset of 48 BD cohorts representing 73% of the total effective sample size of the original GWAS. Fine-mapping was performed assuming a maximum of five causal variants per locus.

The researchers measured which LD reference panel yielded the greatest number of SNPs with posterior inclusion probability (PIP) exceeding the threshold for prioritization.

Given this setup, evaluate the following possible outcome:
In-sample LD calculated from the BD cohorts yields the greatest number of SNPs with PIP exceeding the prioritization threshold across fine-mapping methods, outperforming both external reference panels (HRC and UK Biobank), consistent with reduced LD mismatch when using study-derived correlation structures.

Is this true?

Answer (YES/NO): NO